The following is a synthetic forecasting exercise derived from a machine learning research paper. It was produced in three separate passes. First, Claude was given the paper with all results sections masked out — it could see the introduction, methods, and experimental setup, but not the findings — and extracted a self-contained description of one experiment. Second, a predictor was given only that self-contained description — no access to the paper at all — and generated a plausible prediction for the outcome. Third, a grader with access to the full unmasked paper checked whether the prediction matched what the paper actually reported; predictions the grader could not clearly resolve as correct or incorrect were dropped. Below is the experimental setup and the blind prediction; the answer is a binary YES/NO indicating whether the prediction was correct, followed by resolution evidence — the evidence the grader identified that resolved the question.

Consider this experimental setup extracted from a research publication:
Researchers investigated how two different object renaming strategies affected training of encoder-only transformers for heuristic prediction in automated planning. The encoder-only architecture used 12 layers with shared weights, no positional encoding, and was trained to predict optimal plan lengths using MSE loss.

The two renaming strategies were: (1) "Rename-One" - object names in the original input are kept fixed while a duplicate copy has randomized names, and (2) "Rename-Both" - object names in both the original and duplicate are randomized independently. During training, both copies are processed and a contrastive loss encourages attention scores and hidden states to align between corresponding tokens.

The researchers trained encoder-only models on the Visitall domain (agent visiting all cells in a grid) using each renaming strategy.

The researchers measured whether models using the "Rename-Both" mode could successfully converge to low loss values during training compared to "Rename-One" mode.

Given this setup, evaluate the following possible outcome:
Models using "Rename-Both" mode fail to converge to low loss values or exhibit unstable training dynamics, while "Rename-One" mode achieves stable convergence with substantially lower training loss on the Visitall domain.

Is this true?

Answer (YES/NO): YES